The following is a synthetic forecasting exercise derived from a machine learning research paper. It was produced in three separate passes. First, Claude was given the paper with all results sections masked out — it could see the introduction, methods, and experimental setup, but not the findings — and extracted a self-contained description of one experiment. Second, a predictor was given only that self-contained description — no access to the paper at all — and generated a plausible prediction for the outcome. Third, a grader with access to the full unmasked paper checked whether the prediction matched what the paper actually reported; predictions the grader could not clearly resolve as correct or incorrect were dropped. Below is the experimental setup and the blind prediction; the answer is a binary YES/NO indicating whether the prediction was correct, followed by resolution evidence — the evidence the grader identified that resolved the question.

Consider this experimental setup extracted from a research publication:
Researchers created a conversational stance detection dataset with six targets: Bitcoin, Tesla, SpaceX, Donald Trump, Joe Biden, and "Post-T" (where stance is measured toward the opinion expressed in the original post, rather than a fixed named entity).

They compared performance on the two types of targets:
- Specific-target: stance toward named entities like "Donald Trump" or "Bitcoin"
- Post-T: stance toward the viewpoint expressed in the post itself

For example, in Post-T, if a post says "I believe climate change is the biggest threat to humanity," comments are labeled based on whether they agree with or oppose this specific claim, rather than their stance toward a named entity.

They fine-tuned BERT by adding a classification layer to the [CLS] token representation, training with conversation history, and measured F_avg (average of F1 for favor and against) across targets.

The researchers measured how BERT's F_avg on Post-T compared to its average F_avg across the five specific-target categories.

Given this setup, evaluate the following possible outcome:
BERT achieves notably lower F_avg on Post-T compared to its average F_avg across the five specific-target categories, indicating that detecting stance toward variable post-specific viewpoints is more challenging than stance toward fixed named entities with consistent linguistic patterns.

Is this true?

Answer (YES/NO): NO